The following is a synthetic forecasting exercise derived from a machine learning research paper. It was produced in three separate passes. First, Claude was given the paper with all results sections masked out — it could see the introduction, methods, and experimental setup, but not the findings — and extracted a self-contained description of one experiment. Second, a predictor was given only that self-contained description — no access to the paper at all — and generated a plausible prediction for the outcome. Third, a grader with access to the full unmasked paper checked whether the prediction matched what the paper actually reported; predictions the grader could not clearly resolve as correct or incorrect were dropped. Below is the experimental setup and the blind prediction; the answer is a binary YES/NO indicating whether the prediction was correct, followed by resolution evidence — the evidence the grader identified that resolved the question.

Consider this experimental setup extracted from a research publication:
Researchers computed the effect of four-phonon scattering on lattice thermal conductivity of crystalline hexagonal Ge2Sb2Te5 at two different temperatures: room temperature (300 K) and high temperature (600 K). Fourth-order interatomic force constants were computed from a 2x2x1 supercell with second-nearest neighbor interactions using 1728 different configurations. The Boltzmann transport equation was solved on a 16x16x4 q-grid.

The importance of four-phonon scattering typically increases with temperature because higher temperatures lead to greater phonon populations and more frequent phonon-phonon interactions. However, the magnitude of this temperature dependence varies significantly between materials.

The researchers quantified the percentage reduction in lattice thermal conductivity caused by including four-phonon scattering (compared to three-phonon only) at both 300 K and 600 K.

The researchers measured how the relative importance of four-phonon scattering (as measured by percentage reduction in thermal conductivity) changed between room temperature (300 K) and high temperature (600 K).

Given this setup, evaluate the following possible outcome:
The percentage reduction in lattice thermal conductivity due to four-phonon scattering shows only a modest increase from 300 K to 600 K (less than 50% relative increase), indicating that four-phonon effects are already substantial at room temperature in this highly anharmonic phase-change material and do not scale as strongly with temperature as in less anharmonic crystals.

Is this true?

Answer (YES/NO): NO